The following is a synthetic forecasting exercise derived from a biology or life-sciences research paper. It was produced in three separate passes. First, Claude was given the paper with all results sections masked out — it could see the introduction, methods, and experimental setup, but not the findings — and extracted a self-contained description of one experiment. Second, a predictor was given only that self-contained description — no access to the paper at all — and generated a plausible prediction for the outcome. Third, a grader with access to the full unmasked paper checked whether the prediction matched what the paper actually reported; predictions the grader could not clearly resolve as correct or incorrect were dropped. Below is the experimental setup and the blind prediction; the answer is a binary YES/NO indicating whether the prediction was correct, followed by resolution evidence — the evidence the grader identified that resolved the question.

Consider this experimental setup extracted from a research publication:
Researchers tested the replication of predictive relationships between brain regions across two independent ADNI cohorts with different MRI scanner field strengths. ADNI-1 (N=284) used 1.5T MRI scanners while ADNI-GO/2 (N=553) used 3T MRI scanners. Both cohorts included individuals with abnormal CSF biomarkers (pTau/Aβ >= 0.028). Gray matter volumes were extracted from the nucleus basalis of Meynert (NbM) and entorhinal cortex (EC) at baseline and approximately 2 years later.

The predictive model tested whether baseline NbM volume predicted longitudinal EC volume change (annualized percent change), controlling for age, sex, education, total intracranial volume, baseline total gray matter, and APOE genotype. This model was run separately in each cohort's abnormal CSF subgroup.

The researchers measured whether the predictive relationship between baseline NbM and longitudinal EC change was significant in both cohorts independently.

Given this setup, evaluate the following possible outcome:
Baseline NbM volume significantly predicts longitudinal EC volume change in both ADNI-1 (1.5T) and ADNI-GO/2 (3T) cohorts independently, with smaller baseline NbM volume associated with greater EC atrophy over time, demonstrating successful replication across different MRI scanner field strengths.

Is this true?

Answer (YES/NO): YES